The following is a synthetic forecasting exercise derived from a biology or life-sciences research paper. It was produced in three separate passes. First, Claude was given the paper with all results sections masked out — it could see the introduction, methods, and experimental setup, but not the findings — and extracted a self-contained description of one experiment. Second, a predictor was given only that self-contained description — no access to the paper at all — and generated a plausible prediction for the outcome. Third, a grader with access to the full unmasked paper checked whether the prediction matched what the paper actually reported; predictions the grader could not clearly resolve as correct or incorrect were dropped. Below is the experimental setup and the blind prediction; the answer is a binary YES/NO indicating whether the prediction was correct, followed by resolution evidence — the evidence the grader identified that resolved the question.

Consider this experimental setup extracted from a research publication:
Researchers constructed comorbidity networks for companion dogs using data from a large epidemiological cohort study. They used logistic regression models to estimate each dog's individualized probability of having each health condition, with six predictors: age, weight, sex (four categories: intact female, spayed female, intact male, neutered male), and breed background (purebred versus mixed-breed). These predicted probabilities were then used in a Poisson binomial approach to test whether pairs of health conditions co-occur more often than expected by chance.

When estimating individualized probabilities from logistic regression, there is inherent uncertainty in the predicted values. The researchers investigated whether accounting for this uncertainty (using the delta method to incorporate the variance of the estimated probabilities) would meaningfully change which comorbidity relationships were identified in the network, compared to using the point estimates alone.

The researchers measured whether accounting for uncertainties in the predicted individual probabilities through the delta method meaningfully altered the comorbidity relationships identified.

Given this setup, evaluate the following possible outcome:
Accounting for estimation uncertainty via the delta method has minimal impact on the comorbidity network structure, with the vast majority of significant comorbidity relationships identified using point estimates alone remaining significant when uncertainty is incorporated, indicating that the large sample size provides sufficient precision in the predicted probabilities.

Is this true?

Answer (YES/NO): YES